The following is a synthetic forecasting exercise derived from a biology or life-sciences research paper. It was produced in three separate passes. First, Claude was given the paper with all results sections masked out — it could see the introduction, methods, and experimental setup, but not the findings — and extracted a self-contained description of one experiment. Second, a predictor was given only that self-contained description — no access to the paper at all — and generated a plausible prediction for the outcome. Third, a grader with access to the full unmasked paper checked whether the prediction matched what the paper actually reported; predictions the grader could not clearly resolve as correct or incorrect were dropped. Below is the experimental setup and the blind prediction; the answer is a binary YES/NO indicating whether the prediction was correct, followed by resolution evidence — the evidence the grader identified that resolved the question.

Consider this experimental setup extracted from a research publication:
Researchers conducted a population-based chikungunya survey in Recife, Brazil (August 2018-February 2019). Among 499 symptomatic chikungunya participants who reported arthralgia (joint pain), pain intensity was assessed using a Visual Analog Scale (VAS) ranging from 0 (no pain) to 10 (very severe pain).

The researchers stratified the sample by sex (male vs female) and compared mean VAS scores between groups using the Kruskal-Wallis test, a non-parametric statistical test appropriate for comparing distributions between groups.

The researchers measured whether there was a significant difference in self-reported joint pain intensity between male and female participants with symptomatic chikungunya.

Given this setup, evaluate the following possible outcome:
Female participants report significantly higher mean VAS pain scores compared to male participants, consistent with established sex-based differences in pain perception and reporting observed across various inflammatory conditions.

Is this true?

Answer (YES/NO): YES